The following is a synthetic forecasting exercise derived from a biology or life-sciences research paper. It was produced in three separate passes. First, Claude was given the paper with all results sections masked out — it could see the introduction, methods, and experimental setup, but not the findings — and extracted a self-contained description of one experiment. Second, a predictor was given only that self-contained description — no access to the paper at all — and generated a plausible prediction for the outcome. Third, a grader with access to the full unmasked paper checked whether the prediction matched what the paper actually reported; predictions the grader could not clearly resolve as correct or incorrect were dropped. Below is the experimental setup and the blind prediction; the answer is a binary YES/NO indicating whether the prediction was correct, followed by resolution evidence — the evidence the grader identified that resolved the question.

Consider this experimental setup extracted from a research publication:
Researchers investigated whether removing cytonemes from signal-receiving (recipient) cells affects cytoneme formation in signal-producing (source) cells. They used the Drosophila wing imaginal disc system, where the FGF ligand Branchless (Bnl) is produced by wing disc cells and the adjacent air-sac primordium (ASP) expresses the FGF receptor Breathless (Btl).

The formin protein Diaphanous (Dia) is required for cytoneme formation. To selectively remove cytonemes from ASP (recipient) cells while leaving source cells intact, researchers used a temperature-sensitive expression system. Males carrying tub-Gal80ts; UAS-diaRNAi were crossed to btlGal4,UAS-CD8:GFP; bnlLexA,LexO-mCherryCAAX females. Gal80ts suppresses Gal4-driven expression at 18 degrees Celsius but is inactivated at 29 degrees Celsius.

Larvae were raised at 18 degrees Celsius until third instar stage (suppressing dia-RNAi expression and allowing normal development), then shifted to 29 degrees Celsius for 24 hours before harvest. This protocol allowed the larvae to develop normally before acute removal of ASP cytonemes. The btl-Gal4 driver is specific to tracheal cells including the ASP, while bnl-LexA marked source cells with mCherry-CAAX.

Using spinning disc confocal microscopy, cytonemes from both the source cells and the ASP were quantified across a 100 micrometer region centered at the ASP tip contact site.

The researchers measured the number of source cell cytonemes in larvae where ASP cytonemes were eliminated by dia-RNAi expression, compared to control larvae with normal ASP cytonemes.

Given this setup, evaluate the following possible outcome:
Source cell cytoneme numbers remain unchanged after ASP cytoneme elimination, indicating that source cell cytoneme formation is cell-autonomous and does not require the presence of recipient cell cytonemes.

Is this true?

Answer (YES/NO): NO